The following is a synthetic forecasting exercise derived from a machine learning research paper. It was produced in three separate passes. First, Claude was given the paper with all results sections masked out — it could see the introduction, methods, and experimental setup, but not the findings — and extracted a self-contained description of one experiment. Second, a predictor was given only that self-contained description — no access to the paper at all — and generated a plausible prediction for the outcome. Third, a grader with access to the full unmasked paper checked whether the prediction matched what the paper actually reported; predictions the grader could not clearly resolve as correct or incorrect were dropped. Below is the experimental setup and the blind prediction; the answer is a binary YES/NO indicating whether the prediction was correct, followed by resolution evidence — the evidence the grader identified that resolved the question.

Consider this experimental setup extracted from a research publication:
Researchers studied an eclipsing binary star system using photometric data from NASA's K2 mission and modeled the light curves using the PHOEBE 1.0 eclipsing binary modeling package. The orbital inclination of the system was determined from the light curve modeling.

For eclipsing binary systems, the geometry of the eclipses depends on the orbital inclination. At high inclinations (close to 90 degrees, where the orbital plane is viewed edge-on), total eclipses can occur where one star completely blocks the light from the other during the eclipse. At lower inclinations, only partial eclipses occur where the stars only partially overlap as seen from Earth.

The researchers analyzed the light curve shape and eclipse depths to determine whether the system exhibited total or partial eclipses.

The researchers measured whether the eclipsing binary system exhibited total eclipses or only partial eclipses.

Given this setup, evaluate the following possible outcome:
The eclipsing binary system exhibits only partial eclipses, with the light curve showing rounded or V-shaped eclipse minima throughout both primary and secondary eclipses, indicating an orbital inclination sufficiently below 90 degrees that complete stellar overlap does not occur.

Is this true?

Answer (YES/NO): NO